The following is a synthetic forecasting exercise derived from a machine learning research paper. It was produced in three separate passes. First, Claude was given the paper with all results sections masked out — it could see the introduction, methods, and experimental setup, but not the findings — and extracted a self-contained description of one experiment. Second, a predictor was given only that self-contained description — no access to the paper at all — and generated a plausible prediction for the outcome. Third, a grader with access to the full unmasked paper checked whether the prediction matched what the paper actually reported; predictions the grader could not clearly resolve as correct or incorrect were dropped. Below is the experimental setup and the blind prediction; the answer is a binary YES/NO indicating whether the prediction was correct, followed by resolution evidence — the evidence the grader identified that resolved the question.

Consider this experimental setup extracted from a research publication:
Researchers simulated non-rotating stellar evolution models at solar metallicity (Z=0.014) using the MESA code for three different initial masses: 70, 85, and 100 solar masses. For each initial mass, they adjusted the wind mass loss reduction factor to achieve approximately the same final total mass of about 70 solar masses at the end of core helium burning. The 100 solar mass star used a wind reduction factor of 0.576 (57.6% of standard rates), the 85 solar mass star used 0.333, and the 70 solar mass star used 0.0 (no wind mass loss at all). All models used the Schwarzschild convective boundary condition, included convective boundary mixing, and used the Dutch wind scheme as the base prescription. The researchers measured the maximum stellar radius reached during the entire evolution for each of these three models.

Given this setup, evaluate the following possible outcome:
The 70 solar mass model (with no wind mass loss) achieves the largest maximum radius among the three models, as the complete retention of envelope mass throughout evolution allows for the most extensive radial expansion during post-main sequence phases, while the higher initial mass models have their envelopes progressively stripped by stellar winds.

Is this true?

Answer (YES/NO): NO